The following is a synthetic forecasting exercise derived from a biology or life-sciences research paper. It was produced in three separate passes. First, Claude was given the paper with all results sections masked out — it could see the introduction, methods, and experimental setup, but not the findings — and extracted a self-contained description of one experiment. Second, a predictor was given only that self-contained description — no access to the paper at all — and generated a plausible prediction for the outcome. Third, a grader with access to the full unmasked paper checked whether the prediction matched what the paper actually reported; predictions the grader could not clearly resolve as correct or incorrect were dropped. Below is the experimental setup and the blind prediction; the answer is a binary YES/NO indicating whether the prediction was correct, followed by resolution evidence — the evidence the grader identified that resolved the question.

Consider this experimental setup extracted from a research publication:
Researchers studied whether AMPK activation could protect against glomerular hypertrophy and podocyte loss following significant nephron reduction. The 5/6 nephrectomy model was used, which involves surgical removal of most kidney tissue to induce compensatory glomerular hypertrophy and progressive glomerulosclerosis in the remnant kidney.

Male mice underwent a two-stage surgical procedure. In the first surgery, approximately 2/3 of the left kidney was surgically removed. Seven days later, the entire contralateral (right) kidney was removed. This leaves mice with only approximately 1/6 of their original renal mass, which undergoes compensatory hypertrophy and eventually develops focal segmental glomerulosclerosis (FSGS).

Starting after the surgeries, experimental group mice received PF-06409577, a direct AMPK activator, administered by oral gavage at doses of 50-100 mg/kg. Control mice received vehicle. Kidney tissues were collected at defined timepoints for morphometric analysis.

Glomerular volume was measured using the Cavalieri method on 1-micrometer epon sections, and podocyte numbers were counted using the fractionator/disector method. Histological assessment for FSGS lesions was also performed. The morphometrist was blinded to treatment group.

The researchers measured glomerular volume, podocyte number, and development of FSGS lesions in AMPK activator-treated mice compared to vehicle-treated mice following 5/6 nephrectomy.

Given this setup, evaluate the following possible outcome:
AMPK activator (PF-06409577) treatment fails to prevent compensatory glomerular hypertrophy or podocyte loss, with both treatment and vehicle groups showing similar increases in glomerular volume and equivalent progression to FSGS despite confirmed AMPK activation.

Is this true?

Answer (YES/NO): NO